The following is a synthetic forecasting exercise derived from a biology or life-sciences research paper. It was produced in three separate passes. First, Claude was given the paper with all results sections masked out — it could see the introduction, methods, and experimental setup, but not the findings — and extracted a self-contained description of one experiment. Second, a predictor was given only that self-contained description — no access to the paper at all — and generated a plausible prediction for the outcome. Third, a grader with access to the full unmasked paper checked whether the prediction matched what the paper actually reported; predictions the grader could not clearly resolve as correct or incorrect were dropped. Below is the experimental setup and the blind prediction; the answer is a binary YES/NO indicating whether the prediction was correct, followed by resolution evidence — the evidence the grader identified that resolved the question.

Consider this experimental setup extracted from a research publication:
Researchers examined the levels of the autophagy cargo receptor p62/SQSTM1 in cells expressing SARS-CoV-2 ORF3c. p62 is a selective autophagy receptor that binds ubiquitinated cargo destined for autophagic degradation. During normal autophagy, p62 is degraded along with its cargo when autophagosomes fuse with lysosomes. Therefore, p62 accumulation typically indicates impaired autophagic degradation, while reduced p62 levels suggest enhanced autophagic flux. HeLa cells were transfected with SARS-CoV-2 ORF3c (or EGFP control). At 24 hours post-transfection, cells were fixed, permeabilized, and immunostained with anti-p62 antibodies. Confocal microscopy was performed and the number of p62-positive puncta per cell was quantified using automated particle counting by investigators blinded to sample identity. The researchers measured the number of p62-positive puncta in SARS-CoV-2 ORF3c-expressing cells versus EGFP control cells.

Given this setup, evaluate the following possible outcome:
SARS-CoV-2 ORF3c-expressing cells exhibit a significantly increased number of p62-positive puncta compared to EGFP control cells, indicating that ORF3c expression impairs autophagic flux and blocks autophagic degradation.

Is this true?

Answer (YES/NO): YES